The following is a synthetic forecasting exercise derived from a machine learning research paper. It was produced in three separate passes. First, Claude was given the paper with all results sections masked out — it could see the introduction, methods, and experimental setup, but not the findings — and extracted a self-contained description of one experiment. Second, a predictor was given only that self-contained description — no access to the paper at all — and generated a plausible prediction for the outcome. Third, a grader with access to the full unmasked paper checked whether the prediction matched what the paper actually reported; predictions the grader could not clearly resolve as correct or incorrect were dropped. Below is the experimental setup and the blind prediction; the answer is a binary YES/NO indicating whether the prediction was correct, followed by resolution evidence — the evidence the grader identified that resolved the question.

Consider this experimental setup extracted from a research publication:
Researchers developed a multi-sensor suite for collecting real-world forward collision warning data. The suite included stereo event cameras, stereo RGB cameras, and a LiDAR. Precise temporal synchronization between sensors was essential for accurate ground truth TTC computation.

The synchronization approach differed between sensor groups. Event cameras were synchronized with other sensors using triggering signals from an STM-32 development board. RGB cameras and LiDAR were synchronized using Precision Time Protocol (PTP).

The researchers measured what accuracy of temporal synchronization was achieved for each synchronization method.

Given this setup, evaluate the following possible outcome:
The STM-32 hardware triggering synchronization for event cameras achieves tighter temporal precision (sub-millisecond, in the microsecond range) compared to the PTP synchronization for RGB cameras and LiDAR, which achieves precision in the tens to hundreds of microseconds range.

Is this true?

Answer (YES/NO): NO